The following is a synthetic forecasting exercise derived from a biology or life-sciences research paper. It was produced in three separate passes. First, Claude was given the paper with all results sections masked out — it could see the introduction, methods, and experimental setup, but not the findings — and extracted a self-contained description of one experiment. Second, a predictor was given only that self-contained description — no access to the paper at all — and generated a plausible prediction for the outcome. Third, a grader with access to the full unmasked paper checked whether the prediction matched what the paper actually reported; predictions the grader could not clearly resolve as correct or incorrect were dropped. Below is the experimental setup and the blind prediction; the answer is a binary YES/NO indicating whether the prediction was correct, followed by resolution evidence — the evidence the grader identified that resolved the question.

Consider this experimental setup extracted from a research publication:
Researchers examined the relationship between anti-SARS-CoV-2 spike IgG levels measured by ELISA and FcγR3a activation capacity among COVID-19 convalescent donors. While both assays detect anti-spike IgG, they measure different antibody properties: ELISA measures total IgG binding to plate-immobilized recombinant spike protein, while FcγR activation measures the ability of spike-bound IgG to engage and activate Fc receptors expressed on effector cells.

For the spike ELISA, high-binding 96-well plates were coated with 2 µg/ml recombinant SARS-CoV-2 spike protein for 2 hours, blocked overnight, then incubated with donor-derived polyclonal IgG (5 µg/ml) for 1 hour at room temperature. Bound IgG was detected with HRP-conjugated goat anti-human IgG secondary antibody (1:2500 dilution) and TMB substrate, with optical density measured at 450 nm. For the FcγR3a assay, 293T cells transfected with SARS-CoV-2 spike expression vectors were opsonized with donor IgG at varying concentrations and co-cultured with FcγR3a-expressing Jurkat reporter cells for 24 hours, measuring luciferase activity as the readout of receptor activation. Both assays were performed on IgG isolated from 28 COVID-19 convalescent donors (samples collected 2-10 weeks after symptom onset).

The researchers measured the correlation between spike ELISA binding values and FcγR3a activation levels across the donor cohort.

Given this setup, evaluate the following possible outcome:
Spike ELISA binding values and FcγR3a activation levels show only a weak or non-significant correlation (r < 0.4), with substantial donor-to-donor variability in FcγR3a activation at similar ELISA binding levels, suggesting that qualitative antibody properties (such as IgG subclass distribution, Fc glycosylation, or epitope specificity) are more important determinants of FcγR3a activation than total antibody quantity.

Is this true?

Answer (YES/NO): NO